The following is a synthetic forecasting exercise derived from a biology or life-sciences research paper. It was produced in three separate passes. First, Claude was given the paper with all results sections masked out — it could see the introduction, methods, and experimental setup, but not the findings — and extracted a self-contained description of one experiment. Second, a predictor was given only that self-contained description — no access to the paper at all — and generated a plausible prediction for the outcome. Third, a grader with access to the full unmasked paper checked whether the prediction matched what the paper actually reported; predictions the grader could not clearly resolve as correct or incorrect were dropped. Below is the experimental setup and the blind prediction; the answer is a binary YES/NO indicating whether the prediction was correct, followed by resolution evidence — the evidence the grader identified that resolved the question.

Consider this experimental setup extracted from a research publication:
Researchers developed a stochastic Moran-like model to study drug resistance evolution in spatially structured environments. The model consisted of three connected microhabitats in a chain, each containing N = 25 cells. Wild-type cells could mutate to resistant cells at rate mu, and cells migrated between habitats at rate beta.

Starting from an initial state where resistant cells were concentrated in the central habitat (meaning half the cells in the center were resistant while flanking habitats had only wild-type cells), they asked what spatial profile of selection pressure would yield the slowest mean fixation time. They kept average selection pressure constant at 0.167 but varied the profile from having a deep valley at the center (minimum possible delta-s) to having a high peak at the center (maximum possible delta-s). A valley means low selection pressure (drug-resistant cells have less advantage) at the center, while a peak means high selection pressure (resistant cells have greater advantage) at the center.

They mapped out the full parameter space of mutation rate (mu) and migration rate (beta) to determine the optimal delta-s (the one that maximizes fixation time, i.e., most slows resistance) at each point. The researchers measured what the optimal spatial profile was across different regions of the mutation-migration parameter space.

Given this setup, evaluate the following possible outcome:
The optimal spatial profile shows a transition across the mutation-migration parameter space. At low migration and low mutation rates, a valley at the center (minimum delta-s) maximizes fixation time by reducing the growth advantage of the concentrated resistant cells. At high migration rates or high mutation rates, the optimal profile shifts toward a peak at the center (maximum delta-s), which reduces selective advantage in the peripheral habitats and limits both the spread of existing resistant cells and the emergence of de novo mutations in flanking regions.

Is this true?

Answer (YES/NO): NO